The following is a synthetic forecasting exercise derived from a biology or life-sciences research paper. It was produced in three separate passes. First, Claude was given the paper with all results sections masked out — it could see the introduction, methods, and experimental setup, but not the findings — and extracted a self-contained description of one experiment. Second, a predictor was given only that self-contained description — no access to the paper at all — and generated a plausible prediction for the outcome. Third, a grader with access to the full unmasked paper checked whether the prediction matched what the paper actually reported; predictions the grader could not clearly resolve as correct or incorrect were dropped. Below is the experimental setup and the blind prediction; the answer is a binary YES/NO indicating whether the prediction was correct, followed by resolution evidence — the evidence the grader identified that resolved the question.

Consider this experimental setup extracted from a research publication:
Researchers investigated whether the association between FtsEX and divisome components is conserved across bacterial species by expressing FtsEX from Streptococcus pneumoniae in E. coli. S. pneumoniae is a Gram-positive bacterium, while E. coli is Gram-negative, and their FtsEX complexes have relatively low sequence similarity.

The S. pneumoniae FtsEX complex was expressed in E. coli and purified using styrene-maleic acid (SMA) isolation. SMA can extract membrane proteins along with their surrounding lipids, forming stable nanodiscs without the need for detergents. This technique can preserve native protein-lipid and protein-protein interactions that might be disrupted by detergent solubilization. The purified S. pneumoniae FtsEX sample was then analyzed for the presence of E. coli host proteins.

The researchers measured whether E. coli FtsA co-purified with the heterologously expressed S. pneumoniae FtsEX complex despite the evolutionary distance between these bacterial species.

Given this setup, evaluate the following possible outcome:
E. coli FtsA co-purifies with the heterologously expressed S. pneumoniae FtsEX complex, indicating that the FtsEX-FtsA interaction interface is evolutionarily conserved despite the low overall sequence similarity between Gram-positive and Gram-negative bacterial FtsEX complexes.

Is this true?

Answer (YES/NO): YES